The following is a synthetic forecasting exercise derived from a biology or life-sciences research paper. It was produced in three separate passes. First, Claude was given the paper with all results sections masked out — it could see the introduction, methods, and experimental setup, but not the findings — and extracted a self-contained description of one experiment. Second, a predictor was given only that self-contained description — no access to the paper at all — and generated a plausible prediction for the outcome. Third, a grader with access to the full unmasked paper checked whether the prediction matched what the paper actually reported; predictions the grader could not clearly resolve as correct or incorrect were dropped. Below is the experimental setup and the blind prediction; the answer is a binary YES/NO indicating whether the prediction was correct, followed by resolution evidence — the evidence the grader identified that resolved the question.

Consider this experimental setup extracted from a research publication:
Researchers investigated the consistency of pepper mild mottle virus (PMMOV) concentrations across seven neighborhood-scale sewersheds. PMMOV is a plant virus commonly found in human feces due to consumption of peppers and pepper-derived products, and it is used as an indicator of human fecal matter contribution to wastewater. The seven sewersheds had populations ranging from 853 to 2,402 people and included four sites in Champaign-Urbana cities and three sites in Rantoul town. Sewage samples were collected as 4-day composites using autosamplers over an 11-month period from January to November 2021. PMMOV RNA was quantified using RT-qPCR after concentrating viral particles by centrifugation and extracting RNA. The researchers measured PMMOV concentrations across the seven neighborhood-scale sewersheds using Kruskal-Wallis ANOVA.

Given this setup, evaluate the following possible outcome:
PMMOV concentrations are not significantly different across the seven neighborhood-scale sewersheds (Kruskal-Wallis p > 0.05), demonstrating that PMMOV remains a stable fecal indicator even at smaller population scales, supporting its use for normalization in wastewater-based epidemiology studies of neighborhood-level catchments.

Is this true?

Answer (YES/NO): NO